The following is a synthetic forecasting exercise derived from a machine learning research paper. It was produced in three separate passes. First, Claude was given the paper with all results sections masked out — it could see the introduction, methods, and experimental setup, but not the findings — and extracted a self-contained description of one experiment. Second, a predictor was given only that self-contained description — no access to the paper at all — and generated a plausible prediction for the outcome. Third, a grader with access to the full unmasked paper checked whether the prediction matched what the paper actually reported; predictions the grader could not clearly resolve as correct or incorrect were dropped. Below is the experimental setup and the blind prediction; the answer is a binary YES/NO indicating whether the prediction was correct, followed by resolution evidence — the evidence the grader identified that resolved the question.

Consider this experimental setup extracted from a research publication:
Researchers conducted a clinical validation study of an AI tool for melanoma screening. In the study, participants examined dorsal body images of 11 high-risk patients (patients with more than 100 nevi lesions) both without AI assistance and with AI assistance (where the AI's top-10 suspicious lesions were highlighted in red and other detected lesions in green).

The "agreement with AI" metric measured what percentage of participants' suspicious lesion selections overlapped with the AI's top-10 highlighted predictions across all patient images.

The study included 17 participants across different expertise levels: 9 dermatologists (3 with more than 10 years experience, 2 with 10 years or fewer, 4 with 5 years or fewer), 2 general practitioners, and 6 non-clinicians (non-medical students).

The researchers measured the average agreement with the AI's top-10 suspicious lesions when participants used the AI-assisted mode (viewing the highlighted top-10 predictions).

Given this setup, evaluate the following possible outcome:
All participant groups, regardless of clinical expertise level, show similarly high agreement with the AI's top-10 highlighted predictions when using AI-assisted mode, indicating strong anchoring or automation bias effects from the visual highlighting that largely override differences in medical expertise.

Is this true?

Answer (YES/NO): NO